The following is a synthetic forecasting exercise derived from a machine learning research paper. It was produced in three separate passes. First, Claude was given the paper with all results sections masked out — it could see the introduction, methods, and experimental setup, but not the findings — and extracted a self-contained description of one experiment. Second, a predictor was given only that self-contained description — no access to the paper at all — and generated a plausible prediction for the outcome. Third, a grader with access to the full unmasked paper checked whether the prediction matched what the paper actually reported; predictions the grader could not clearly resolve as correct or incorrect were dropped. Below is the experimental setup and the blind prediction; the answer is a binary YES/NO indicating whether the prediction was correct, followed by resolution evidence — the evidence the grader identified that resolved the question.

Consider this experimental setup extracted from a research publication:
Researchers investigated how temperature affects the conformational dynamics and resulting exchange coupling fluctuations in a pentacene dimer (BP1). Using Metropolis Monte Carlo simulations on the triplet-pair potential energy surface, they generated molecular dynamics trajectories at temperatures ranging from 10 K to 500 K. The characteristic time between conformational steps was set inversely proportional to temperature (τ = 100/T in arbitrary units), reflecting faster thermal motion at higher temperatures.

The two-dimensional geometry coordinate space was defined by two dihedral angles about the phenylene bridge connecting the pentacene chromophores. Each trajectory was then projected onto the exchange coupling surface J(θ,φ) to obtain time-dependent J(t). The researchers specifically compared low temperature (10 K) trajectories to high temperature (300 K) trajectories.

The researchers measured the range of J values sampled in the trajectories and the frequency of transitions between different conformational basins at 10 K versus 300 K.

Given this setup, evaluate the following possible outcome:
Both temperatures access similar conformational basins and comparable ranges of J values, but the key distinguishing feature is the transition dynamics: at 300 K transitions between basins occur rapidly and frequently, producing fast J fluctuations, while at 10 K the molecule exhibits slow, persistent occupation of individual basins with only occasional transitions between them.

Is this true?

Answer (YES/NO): NO